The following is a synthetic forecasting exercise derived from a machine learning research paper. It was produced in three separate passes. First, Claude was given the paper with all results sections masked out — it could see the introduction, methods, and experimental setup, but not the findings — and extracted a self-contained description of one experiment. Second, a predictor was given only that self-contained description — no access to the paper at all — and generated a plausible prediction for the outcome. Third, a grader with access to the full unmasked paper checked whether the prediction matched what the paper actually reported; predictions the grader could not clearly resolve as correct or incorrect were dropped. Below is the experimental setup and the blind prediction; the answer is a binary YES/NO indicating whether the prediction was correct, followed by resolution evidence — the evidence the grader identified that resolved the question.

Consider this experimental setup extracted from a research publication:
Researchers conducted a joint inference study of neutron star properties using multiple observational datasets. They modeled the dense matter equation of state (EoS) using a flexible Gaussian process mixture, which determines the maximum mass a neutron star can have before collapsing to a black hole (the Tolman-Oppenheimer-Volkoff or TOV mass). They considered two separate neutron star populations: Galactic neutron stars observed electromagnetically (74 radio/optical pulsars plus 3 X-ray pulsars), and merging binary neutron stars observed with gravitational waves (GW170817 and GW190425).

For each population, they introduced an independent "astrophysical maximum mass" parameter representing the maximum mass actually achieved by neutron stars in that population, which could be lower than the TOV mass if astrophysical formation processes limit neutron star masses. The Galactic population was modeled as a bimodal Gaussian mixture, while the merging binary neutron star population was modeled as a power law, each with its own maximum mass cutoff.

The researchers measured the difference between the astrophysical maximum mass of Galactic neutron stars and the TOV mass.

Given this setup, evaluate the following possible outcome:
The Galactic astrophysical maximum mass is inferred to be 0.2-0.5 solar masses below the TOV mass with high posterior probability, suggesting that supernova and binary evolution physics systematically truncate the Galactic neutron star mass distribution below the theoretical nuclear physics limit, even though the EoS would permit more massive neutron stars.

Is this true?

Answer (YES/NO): NO